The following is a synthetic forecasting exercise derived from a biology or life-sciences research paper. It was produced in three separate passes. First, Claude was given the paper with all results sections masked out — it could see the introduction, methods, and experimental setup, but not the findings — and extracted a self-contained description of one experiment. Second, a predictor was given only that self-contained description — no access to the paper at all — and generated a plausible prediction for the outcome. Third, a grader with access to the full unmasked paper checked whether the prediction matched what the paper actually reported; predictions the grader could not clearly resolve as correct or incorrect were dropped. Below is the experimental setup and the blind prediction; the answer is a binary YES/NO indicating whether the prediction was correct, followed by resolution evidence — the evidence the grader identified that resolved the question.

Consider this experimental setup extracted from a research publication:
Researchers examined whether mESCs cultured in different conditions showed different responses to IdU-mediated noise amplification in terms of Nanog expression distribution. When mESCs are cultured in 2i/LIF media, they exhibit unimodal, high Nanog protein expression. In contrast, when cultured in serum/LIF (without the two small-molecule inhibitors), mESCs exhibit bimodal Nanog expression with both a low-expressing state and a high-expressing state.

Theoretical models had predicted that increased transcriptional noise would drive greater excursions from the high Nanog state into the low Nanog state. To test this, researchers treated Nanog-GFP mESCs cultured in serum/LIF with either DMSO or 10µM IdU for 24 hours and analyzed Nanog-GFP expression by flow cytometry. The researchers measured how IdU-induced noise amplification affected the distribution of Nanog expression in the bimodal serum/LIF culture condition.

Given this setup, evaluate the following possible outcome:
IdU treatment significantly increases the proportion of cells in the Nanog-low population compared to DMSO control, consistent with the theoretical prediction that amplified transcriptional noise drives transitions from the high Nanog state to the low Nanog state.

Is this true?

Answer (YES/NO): YES